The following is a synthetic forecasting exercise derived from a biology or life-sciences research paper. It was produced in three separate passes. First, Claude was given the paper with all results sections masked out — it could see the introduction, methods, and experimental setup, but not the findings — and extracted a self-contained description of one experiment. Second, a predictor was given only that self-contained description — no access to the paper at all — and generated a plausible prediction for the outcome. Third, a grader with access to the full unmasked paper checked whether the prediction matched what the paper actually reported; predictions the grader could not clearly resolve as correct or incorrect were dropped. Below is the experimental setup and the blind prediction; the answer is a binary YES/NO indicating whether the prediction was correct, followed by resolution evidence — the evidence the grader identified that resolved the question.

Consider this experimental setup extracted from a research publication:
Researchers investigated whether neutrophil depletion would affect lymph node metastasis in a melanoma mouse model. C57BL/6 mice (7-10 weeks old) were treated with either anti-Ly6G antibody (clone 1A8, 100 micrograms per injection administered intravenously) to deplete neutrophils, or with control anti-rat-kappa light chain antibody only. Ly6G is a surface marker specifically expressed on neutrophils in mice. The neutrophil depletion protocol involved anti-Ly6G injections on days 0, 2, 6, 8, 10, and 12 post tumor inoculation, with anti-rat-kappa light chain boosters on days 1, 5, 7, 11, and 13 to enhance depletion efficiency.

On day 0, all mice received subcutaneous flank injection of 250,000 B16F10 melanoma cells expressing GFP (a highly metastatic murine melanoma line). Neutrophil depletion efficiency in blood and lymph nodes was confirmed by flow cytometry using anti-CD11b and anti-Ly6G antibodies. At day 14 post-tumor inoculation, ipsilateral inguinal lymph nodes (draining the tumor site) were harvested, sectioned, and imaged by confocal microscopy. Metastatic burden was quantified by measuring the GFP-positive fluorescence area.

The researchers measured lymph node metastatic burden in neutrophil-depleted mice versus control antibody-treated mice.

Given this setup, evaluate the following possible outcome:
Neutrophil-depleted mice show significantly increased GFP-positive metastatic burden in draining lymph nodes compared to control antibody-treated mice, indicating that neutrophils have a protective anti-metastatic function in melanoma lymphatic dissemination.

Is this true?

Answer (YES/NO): NO